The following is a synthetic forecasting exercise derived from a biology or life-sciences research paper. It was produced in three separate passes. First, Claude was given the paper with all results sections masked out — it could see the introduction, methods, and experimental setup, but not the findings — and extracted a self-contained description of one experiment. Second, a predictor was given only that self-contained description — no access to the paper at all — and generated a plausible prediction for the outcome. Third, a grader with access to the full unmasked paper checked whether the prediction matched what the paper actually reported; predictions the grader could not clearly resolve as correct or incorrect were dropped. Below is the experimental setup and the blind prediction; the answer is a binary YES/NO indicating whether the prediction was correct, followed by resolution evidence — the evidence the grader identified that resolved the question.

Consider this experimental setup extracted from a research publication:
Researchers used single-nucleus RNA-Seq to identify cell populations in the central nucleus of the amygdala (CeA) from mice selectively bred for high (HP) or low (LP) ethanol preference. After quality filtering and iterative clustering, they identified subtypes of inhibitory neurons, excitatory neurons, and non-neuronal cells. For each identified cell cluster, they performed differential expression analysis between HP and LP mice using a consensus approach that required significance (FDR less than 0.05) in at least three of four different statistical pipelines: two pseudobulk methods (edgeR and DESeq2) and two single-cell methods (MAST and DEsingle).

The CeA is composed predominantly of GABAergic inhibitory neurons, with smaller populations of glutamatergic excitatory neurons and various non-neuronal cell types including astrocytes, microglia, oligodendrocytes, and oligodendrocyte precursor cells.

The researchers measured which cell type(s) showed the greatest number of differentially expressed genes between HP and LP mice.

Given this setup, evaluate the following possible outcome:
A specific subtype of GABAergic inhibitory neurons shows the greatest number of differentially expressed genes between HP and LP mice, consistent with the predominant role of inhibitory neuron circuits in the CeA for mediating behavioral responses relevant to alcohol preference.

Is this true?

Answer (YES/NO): NO